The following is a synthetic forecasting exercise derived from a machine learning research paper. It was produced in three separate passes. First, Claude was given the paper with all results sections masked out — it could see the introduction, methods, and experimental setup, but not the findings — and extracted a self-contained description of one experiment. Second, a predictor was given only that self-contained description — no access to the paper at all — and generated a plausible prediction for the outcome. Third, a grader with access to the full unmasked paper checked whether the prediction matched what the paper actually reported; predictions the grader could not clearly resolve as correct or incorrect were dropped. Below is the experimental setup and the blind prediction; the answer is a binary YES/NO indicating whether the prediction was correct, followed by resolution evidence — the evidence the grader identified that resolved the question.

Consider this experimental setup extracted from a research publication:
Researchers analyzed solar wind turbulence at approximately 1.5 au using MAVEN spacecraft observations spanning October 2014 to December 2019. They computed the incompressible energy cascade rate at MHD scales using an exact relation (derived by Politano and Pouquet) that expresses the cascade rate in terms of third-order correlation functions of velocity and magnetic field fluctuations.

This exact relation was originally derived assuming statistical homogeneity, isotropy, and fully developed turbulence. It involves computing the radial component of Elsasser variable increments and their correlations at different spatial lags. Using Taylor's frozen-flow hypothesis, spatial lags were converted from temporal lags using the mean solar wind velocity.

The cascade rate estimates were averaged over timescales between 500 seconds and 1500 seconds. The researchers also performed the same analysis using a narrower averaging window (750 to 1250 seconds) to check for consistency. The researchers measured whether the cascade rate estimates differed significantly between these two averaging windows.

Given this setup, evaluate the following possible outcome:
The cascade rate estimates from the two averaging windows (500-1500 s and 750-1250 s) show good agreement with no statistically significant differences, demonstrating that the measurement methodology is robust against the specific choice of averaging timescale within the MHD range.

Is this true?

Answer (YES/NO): YES